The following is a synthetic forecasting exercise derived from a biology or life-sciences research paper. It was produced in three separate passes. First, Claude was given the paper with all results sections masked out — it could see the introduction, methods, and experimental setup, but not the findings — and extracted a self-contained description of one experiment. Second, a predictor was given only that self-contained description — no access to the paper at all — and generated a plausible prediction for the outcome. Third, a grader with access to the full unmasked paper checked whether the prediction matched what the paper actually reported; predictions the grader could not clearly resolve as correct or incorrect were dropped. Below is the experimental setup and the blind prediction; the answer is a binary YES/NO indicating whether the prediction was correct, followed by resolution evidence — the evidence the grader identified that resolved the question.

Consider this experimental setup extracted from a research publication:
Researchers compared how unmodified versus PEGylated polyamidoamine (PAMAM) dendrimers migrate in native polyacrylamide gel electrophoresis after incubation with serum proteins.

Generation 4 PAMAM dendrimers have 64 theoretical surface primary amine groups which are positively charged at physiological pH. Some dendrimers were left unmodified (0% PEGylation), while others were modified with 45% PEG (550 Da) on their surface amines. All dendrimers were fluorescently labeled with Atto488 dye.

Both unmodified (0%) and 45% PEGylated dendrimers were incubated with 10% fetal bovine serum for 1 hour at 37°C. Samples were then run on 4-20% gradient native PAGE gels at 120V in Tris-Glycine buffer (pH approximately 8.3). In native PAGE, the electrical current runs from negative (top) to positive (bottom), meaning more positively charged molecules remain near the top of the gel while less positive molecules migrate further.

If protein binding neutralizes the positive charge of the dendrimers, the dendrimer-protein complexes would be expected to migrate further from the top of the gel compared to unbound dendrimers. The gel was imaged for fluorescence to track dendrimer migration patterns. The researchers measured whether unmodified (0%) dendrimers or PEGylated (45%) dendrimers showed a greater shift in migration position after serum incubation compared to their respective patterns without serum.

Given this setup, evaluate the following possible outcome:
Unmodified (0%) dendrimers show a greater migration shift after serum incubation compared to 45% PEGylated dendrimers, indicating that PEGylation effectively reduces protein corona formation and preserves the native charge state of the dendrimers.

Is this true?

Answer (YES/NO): YES